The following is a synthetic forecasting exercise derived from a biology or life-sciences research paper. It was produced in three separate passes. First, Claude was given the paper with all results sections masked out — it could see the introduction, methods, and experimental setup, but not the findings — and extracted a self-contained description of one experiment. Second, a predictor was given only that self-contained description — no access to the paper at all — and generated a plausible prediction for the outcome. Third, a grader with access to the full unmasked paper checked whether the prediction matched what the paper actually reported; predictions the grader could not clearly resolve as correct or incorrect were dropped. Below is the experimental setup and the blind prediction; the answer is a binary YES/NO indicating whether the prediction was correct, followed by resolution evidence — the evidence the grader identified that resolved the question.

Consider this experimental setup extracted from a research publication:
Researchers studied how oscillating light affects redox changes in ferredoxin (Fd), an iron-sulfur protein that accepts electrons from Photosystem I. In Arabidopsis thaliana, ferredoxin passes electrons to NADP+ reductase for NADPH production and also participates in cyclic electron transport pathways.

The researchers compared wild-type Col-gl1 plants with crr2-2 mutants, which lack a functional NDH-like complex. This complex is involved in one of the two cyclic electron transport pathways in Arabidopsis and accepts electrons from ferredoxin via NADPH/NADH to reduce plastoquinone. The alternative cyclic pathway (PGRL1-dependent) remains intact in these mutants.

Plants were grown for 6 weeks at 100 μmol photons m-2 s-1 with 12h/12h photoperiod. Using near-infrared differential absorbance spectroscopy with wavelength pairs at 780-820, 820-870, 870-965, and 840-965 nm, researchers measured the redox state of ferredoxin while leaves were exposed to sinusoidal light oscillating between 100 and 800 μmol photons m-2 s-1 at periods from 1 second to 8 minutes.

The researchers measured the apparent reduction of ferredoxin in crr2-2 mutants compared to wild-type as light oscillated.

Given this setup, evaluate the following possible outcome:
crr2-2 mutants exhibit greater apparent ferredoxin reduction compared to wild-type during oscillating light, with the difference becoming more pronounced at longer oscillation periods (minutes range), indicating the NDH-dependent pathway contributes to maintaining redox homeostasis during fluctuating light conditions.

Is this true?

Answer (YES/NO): NO